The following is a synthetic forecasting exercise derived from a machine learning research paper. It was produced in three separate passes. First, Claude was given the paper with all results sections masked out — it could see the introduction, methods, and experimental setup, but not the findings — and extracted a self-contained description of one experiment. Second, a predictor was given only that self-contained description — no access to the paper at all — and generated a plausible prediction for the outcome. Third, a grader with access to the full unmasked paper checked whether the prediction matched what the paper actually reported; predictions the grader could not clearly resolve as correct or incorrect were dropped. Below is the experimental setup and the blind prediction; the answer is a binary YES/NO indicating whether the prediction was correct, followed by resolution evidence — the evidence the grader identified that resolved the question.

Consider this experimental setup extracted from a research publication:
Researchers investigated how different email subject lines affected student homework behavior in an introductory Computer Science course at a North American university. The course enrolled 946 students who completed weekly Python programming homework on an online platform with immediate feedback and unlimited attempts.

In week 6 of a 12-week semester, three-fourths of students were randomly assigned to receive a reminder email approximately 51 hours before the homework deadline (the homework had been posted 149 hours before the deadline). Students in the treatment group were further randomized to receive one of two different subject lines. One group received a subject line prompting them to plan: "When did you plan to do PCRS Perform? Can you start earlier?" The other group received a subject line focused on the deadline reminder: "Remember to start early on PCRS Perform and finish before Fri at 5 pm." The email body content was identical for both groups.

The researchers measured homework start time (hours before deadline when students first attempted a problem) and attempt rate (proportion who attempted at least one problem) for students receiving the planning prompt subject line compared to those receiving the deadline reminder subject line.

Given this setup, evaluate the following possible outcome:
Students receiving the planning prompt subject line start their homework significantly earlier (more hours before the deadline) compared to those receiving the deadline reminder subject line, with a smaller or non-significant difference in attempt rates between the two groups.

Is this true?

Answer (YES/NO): NO